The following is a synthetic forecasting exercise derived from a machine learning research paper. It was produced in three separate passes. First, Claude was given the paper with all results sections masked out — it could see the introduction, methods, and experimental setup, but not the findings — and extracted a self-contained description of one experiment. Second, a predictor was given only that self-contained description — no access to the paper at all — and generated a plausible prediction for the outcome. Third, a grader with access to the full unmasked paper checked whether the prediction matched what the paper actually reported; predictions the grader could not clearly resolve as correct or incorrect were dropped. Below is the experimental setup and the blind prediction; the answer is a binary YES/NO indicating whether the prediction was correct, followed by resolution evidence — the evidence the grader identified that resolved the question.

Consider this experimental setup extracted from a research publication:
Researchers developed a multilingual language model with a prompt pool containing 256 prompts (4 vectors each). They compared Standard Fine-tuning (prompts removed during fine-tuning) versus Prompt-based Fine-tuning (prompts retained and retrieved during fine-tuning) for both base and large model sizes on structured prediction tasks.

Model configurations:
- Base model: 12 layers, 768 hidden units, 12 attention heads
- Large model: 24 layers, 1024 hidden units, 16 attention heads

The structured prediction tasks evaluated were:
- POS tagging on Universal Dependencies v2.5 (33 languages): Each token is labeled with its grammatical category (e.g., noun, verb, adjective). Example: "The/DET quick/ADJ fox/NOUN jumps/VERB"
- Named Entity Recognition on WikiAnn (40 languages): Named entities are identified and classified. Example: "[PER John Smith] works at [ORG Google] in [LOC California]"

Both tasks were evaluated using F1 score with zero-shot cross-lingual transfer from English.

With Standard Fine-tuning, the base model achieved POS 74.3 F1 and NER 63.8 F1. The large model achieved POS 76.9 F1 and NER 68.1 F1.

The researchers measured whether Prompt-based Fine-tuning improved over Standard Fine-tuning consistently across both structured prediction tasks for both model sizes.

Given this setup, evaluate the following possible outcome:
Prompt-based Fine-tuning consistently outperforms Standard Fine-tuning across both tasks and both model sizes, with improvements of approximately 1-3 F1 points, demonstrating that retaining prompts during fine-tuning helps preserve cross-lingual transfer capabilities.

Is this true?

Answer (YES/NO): NO